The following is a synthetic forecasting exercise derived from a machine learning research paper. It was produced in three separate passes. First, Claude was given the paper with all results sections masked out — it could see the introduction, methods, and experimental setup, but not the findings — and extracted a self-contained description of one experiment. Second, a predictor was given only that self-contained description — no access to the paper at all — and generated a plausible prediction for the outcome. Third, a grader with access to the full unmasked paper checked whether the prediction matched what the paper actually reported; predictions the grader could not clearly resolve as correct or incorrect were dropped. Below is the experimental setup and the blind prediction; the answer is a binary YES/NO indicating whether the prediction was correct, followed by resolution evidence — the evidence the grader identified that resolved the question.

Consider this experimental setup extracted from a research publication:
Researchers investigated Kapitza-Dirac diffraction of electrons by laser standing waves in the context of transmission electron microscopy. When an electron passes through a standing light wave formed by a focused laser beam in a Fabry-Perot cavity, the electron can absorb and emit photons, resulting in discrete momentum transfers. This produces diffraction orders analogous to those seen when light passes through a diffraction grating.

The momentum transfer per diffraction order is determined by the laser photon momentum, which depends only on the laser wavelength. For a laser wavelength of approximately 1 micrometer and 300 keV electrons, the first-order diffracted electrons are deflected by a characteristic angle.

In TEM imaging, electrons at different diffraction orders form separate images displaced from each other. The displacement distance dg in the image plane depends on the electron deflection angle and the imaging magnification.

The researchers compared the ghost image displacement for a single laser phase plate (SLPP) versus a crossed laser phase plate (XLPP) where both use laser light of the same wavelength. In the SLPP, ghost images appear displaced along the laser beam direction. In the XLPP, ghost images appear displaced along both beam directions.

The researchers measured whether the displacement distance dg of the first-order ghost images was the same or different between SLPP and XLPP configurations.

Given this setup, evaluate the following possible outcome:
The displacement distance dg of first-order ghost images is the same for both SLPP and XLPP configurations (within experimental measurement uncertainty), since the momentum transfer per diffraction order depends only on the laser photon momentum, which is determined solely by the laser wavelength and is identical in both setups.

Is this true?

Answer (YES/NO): YES